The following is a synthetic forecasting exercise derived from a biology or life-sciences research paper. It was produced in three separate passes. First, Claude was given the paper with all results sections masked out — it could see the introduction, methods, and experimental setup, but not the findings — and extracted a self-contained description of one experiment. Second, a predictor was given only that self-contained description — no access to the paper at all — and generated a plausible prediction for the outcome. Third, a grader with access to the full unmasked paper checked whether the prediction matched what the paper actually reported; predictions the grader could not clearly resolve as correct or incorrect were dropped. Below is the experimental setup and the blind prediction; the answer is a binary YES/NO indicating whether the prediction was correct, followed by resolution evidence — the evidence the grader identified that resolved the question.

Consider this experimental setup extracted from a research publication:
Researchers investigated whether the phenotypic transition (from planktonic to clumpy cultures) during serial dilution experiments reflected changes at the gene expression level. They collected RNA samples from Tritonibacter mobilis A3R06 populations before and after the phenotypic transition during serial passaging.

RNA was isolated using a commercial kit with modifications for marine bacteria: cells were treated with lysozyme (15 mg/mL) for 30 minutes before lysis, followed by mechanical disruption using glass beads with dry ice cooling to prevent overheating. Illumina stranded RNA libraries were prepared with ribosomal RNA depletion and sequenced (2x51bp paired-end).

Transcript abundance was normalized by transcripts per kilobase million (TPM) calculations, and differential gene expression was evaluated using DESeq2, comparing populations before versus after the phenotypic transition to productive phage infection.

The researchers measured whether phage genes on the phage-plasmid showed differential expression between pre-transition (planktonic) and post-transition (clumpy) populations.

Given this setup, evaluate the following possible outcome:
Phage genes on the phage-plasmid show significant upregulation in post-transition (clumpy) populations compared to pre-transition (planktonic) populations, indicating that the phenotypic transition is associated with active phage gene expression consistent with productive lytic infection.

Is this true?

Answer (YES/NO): YES